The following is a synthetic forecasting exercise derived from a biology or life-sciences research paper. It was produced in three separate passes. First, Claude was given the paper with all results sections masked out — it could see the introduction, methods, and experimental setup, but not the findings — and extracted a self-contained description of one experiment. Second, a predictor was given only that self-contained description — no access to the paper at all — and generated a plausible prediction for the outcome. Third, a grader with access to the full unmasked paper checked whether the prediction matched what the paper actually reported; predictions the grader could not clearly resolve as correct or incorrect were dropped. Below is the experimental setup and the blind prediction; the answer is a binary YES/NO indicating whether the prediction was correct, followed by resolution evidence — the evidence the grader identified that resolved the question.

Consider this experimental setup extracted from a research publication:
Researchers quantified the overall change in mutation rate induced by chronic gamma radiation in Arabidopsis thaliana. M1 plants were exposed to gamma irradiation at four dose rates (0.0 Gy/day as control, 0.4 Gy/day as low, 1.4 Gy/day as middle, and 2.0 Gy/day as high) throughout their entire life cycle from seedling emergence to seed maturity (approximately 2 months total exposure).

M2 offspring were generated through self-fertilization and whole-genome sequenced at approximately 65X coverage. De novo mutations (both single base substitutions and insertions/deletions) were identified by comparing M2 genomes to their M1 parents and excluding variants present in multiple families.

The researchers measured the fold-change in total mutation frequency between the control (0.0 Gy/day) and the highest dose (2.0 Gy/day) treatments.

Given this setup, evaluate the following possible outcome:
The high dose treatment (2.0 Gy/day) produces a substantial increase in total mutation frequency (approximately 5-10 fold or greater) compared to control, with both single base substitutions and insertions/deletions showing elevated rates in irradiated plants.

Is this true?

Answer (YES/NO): YES